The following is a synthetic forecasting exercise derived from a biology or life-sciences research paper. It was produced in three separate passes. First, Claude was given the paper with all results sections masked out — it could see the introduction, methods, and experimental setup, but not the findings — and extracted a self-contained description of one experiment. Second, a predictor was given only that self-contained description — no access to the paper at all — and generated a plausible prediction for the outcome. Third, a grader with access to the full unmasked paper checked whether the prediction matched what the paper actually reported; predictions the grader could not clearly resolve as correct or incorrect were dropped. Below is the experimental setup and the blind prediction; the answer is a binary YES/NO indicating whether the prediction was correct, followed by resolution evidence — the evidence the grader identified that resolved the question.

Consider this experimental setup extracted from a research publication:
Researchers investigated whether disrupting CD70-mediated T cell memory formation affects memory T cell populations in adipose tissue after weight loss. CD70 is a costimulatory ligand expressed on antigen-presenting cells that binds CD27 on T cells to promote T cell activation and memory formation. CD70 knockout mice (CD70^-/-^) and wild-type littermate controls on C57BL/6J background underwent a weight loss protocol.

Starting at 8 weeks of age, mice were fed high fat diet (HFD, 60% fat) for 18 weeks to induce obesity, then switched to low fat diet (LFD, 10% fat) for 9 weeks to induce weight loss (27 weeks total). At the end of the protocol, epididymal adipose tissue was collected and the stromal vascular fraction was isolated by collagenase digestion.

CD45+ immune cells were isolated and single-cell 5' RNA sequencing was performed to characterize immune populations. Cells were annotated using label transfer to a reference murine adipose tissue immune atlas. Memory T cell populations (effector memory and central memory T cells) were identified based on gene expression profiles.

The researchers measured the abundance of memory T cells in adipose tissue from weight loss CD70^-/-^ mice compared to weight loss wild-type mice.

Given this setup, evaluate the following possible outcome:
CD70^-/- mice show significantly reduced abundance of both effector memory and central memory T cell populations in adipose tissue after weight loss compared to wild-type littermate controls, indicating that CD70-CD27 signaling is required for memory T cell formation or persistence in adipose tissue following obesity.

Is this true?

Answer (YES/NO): NO